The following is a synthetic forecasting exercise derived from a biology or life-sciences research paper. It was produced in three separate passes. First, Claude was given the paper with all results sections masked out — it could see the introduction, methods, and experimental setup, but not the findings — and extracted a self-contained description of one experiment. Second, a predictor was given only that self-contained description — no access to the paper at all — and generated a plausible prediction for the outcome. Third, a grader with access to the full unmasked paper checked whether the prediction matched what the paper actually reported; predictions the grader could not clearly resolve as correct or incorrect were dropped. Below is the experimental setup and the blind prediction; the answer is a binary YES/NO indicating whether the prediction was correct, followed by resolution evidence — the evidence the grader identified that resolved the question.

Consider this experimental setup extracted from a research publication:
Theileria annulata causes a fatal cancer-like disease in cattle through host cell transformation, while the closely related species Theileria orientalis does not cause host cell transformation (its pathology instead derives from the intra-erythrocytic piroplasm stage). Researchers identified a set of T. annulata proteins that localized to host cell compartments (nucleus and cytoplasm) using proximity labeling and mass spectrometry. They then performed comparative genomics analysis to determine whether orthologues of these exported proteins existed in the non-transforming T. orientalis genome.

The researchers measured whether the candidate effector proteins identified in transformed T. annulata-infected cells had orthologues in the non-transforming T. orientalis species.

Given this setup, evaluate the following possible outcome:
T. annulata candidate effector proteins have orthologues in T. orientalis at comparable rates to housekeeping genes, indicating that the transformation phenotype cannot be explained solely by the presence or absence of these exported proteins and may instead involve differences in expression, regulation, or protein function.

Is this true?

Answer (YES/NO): NO